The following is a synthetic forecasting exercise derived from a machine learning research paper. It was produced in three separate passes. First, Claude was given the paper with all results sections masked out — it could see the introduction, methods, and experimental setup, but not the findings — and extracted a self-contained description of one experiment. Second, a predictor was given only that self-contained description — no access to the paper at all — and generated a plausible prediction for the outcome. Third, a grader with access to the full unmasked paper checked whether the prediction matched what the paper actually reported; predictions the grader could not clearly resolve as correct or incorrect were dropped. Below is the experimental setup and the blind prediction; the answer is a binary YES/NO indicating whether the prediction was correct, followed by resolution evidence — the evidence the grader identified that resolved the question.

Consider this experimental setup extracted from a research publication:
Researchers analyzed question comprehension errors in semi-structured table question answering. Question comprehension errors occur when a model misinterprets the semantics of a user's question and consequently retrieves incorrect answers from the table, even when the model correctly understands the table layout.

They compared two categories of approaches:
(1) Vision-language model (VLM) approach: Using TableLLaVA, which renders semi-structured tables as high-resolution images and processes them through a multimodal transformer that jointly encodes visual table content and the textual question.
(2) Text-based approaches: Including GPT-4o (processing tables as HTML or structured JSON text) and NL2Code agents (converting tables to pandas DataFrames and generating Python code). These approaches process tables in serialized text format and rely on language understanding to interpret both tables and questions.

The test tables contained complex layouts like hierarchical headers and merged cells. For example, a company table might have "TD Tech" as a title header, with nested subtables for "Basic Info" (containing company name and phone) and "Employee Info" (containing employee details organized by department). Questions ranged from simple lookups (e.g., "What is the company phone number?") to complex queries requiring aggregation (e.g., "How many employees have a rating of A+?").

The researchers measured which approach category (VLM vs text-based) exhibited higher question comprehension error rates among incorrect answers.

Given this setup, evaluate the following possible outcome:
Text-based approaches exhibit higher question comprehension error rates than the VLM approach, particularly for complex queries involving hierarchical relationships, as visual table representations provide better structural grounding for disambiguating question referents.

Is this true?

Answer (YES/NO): NO